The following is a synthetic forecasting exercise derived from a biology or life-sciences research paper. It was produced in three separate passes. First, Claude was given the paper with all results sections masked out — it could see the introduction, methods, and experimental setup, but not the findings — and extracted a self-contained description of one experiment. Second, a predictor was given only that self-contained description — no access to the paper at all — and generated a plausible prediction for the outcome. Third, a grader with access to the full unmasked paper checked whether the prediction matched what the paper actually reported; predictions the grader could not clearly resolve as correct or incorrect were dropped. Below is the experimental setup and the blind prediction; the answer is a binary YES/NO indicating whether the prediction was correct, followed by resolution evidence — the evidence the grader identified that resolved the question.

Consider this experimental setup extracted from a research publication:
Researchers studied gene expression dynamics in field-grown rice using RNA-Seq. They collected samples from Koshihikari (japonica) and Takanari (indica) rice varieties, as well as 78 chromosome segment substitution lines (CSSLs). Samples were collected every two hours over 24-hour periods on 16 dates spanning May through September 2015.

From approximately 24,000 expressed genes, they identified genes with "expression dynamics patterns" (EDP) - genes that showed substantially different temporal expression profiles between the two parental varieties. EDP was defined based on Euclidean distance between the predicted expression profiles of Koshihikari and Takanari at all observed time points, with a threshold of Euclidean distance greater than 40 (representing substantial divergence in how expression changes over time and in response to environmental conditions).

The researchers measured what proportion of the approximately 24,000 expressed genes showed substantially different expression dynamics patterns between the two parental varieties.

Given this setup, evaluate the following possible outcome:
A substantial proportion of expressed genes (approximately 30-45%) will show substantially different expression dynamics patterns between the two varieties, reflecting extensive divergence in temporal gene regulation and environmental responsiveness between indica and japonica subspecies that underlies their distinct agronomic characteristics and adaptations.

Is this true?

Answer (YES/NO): NO